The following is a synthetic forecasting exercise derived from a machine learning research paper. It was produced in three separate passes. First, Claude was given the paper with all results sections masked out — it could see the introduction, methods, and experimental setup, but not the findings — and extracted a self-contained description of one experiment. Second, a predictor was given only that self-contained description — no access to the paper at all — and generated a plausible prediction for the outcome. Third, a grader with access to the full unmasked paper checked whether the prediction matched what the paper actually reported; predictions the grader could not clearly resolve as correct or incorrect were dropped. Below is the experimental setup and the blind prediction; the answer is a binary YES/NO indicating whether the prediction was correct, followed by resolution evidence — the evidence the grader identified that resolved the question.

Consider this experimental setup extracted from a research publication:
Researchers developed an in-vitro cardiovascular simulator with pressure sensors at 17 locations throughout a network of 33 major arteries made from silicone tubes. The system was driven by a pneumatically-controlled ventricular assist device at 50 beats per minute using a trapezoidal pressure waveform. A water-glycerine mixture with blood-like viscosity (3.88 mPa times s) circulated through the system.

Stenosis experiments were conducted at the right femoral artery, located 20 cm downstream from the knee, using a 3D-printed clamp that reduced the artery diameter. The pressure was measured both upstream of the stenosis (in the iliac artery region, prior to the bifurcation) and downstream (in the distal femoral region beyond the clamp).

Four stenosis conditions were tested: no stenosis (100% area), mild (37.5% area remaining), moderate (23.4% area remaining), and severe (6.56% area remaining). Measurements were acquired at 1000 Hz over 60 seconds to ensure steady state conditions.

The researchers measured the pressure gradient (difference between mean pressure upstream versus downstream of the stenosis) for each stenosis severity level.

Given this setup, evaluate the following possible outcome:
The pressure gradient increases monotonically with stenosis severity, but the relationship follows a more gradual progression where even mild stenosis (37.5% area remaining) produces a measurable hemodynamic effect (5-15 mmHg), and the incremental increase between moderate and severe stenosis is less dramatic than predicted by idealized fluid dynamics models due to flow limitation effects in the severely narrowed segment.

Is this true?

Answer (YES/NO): NO